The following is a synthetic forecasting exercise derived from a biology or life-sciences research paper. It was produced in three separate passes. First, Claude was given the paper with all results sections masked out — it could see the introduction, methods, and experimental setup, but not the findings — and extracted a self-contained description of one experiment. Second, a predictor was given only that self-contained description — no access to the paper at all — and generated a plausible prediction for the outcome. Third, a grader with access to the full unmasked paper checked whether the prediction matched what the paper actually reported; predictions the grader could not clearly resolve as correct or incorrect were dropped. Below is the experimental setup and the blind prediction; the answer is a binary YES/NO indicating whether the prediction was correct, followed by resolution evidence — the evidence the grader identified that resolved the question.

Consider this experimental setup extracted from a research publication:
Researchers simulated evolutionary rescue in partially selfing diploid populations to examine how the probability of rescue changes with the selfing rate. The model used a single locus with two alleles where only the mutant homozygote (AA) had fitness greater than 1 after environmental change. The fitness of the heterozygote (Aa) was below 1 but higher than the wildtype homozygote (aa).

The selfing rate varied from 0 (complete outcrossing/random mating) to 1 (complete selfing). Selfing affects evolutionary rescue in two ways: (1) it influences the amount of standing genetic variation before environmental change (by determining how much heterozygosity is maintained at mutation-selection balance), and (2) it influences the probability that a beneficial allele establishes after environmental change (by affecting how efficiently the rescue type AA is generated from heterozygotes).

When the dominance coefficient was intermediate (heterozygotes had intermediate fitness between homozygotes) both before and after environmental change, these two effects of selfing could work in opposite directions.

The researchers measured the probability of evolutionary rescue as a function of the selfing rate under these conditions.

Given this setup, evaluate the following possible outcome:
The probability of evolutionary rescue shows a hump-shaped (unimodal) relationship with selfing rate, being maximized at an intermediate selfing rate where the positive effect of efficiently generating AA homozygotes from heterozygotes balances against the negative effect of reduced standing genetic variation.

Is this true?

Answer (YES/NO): NO